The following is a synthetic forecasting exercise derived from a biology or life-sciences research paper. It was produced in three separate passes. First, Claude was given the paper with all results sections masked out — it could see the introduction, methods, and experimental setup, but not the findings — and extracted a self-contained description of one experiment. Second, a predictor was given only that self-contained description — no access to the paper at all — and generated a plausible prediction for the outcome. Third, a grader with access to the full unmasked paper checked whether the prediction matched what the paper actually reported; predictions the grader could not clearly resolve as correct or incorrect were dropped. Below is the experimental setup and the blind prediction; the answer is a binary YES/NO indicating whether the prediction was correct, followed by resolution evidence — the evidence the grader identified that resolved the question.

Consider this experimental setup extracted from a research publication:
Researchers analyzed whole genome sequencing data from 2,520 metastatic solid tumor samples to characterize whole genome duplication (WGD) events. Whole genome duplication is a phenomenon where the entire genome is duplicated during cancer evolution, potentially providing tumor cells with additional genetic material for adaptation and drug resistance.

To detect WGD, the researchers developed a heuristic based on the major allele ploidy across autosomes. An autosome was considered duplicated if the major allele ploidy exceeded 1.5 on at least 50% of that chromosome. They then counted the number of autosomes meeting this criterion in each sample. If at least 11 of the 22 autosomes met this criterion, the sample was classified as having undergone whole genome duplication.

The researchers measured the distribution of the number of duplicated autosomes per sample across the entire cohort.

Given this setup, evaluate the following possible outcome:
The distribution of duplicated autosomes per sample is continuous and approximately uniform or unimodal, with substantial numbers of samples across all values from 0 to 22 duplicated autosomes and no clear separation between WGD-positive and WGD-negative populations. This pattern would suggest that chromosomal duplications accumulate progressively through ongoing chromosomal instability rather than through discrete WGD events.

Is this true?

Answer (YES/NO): NO